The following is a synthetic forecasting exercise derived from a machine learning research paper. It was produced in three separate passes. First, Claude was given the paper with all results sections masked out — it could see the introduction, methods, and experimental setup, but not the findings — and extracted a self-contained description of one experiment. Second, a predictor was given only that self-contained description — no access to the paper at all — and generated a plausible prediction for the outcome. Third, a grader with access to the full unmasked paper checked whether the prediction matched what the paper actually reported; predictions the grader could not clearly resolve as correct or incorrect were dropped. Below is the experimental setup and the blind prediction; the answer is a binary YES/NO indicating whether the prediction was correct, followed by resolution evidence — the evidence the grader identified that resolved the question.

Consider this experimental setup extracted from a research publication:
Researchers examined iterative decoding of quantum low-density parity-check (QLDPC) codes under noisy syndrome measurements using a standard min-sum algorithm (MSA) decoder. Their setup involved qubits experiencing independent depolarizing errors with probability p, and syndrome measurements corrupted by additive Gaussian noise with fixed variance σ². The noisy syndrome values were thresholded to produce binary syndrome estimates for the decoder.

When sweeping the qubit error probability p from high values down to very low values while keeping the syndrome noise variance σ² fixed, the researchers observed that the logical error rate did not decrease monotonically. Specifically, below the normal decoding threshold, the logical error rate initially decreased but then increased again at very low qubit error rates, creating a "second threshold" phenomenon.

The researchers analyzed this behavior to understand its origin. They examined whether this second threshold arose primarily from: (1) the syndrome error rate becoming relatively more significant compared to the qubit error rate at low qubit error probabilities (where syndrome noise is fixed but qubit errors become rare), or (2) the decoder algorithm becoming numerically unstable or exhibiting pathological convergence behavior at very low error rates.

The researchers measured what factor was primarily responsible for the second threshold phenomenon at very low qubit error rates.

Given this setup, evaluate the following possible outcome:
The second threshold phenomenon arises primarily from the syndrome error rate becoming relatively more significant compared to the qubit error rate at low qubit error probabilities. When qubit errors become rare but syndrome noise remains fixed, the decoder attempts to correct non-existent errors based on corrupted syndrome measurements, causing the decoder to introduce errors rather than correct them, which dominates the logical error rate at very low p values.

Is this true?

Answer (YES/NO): YES